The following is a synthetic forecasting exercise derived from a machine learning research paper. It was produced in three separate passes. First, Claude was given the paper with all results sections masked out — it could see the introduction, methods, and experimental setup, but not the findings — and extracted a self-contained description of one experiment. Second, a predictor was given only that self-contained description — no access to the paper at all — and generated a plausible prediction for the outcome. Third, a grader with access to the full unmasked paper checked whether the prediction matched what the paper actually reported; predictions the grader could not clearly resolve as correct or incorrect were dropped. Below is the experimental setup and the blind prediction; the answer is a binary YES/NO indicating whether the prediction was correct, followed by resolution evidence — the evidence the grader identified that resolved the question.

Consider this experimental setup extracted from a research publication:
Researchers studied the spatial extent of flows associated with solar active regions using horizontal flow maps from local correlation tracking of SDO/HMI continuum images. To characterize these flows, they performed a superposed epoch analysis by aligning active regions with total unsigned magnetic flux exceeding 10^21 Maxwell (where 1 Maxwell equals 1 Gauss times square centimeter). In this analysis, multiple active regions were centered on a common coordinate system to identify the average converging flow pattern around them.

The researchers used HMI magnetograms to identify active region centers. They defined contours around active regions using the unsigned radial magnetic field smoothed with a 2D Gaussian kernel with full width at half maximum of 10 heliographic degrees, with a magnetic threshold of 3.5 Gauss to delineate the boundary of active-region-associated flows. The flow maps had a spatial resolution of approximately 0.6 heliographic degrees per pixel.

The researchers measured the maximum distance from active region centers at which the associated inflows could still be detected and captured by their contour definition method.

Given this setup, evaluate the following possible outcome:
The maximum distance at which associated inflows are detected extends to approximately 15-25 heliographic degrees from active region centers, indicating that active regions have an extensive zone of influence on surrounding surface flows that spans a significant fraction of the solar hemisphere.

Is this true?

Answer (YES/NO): NO